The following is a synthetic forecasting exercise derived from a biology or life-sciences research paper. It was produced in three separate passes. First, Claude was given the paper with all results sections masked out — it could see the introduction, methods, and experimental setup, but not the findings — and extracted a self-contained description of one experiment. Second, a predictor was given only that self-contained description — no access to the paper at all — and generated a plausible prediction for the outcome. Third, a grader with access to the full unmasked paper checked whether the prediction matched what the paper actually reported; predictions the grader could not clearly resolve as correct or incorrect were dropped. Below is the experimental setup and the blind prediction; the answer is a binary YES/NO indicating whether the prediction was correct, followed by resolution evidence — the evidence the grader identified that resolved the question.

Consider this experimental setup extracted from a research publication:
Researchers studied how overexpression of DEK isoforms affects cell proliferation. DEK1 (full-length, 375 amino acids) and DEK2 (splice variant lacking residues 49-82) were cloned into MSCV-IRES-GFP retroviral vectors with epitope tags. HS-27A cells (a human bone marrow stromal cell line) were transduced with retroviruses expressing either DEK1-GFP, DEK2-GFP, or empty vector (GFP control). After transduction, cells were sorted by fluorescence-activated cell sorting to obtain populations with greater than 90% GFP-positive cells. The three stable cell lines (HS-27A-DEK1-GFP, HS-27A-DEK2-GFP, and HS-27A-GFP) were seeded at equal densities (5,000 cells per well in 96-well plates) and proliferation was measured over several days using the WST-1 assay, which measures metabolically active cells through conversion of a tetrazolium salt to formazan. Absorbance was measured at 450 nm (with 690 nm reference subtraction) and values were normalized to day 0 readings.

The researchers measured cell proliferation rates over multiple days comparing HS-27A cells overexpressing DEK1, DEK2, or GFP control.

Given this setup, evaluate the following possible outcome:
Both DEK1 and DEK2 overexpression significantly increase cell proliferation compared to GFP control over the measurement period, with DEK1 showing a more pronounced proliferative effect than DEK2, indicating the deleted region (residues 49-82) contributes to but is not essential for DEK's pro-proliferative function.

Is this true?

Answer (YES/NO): NO